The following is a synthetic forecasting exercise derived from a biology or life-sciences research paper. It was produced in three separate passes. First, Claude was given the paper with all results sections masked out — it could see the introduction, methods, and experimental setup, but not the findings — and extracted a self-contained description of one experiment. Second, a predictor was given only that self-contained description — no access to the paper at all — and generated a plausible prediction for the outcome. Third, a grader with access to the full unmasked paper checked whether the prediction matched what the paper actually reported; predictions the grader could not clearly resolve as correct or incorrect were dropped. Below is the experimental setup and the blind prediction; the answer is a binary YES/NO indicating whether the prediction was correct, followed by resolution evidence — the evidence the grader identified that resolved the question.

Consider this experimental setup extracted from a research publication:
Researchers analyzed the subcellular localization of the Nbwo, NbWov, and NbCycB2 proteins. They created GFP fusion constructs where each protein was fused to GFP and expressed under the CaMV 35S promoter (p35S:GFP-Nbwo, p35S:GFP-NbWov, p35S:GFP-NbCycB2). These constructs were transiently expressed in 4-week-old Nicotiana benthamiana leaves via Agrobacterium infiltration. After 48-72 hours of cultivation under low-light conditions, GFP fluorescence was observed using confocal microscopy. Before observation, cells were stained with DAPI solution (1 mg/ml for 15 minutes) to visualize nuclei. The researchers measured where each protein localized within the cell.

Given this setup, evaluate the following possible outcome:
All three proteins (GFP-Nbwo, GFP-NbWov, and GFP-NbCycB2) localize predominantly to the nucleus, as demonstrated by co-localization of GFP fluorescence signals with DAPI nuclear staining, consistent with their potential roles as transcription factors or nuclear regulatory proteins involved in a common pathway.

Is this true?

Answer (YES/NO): YES